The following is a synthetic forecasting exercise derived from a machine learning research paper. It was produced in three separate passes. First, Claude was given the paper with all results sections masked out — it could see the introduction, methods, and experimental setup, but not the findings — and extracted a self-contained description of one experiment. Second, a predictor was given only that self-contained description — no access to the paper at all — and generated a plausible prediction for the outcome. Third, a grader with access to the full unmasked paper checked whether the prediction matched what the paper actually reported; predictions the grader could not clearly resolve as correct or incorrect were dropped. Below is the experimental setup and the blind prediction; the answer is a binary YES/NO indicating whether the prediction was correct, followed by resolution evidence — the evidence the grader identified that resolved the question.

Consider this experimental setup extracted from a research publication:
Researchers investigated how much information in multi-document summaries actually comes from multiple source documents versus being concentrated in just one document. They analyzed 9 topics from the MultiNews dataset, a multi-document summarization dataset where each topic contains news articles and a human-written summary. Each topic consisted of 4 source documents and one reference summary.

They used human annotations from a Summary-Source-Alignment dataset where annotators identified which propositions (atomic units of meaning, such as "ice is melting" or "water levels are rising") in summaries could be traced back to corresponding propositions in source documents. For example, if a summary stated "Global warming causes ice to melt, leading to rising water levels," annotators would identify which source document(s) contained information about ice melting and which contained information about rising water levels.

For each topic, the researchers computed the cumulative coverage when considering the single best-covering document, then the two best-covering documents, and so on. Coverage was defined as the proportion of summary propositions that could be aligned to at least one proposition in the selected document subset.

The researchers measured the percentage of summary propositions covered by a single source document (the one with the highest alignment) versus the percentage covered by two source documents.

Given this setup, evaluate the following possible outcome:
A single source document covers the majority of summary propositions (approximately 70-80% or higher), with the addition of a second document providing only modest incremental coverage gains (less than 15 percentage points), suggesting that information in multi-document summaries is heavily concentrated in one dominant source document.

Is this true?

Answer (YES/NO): NO